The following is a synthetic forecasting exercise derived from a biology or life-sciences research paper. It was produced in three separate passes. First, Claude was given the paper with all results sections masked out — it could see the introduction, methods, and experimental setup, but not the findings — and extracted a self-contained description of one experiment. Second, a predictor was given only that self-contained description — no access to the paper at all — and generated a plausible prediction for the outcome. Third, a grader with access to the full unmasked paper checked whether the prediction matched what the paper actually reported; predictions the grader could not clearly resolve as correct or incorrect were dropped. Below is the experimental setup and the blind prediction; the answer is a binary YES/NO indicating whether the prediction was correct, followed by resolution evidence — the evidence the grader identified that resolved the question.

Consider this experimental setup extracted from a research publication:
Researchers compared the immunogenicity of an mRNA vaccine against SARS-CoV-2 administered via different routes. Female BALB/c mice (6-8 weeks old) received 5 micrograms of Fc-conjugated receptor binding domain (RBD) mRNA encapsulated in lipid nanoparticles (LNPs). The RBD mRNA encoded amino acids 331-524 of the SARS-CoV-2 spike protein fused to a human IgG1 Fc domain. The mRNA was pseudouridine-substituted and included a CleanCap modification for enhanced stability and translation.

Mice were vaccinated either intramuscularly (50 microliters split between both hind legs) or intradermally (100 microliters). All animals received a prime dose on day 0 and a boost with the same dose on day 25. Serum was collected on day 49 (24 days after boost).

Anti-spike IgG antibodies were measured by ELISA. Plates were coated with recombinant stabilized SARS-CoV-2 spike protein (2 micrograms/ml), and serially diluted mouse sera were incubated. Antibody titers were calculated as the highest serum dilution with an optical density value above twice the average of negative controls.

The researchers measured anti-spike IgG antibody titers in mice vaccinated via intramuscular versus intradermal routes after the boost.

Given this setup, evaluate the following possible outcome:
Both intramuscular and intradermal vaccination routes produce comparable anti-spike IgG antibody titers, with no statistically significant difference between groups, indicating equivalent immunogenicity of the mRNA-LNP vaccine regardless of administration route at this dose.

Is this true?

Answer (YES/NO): NO